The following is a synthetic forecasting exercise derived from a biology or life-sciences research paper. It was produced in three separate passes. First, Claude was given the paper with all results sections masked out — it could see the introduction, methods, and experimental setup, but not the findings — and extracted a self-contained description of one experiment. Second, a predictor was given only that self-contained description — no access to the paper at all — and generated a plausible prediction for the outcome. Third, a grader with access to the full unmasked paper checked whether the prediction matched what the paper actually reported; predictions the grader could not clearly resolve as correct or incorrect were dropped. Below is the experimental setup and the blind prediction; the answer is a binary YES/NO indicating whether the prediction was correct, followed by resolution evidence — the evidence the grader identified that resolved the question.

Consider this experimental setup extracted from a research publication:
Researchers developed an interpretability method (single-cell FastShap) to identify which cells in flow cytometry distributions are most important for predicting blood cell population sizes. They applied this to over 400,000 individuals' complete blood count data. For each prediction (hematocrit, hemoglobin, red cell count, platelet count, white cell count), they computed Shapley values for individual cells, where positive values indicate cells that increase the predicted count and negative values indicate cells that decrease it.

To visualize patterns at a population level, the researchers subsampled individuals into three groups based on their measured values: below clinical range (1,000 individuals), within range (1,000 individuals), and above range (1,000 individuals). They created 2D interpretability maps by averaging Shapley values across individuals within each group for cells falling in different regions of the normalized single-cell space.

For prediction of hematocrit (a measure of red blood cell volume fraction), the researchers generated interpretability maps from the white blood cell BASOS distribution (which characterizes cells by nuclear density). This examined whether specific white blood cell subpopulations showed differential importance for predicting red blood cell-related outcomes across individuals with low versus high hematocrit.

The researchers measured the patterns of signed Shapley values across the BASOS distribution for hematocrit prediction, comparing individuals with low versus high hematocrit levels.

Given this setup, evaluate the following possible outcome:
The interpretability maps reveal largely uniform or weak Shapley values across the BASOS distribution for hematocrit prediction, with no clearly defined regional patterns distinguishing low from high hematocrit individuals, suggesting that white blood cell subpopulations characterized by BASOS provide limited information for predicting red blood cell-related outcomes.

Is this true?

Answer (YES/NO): NO